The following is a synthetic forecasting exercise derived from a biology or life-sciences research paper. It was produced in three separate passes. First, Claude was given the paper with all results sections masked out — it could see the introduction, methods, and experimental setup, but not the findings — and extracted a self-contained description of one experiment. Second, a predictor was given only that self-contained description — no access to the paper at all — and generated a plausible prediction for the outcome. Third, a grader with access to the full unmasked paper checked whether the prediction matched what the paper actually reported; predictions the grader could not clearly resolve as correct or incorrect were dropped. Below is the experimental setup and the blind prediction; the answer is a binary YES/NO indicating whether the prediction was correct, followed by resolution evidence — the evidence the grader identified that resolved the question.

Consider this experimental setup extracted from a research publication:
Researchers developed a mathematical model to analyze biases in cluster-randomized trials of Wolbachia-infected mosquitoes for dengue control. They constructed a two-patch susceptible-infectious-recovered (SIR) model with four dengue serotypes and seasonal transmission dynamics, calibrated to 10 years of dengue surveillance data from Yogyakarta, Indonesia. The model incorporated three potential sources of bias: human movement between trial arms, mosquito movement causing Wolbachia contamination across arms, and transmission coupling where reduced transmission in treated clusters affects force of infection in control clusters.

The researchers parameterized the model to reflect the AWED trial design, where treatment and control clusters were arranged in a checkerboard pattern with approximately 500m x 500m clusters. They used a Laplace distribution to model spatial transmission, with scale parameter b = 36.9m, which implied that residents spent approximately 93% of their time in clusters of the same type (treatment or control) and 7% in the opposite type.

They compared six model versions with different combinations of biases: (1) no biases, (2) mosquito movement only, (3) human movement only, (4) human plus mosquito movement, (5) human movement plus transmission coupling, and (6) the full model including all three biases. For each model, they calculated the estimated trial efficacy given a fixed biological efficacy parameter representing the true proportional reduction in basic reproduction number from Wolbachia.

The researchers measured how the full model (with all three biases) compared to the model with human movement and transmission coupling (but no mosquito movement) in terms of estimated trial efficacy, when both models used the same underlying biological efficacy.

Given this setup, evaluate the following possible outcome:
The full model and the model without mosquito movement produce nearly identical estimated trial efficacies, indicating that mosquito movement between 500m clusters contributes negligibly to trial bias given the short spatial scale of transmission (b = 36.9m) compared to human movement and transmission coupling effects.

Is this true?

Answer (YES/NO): NO